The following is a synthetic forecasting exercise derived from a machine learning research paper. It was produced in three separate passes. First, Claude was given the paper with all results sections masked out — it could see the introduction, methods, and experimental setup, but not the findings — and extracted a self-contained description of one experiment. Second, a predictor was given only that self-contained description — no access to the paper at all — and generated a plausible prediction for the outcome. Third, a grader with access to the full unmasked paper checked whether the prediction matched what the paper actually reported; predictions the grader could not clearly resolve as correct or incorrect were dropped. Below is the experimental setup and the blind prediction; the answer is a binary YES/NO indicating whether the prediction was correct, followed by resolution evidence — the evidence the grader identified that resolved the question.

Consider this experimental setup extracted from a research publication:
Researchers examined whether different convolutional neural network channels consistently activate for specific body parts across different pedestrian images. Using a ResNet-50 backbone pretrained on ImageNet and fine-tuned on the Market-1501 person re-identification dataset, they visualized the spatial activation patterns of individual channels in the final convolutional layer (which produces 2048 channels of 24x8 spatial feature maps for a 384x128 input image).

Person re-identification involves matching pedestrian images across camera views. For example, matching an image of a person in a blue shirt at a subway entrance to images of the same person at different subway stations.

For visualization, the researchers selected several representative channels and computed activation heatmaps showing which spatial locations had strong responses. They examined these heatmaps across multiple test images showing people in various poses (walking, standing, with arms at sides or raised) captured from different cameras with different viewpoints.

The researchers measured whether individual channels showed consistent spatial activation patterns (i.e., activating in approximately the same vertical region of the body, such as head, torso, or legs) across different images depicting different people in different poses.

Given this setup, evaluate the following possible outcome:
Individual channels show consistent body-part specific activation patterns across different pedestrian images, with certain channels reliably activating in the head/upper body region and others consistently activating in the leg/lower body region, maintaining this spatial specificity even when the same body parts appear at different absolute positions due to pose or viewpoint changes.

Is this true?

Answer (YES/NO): YES